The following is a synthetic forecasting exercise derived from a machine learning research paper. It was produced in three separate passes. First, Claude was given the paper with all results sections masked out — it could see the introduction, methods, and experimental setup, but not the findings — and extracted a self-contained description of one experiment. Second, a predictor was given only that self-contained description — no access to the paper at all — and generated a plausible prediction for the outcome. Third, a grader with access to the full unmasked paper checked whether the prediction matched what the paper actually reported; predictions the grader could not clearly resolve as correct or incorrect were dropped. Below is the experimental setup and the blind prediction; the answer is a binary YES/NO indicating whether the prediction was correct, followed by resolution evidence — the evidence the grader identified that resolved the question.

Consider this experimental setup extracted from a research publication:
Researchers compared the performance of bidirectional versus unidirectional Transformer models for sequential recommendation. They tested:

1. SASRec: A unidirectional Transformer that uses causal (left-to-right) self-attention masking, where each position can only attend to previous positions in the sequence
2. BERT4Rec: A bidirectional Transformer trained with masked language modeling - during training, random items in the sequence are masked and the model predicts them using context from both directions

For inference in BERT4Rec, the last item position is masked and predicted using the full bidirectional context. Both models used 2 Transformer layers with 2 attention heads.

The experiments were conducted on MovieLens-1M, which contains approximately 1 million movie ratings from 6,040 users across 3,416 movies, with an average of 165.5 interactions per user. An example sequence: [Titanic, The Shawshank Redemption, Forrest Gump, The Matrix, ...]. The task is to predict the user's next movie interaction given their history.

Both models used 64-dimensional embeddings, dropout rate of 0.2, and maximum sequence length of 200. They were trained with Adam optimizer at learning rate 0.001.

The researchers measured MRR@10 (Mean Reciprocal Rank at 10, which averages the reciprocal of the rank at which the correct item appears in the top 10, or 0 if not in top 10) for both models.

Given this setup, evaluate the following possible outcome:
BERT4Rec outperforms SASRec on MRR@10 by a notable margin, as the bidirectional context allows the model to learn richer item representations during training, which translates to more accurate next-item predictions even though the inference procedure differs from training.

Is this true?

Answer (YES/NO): NO